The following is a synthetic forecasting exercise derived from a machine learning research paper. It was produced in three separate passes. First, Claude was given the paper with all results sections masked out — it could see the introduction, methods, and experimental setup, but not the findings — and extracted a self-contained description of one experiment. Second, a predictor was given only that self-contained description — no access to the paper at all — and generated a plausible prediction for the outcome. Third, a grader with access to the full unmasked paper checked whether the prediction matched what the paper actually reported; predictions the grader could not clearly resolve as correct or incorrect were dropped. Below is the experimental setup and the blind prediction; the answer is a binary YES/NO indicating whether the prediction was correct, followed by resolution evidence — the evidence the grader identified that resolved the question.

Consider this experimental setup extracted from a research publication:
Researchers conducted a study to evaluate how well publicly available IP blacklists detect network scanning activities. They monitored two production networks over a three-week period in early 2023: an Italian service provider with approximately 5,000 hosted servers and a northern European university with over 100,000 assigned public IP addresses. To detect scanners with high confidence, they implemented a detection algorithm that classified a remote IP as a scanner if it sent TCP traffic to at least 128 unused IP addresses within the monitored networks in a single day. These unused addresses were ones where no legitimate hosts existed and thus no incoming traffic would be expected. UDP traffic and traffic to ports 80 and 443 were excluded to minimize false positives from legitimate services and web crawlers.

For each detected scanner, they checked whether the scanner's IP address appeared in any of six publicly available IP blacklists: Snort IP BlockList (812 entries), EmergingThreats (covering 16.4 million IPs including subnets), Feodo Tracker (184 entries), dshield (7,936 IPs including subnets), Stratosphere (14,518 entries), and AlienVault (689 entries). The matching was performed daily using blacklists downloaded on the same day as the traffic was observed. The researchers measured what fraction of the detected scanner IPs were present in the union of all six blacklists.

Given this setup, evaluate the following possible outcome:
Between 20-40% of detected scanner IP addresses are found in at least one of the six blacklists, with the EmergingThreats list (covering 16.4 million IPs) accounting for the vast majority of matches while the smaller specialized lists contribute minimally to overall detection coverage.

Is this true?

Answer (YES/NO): NO